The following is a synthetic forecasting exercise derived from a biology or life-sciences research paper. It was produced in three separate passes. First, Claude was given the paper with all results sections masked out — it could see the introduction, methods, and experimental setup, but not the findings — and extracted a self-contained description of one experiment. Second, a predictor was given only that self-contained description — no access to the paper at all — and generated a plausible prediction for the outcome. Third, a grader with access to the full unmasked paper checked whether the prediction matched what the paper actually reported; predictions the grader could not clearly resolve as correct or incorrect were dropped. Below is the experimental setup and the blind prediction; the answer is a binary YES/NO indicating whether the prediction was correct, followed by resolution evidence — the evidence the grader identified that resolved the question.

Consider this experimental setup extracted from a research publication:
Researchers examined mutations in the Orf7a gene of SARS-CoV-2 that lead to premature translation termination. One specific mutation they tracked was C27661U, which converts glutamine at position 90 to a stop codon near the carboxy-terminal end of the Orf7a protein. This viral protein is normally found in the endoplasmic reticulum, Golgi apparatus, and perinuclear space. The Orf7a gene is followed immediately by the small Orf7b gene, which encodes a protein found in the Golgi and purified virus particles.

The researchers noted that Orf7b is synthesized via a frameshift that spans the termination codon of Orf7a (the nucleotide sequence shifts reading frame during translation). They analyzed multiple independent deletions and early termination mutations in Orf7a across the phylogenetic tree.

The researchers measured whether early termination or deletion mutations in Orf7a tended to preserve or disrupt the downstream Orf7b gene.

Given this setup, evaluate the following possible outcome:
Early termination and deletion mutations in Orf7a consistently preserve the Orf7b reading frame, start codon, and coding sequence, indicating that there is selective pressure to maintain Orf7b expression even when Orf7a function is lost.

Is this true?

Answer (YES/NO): YES